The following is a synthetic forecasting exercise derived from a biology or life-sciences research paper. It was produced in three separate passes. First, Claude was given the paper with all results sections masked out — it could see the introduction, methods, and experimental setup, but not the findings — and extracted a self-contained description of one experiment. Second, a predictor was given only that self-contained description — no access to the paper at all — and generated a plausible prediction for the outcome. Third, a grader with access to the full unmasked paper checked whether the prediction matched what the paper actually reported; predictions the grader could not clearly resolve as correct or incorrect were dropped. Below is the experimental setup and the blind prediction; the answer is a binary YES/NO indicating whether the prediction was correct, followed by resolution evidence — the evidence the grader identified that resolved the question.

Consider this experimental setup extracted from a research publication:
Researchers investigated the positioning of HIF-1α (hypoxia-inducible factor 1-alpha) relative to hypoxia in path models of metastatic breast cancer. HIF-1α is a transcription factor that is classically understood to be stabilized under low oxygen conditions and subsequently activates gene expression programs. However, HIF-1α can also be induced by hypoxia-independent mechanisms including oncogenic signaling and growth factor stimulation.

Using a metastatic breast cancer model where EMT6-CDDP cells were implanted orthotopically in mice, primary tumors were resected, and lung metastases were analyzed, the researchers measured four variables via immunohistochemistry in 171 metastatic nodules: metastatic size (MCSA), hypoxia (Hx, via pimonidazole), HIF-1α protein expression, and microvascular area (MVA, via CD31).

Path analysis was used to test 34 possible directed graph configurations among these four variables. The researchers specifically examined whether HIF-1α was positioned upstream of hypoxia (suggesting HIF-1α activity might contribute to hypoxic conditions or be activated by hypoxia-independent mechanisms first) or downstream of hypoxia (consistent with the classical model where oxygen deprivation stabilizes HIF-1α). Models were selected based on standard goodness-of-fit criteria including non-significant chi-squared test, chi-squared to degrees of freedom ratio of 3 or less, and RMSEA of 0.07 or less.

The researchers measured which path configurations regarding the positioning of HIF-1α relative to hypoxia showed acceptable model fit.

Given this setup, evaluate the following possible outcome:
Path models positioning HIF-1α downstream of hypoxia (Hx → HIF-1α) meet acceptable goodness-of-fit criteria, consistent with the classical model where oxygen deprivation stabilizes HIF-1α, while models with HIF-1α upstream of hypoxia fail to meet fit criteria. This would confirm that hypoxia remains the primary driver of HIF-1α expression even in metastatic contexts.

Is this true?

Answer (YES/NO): NO